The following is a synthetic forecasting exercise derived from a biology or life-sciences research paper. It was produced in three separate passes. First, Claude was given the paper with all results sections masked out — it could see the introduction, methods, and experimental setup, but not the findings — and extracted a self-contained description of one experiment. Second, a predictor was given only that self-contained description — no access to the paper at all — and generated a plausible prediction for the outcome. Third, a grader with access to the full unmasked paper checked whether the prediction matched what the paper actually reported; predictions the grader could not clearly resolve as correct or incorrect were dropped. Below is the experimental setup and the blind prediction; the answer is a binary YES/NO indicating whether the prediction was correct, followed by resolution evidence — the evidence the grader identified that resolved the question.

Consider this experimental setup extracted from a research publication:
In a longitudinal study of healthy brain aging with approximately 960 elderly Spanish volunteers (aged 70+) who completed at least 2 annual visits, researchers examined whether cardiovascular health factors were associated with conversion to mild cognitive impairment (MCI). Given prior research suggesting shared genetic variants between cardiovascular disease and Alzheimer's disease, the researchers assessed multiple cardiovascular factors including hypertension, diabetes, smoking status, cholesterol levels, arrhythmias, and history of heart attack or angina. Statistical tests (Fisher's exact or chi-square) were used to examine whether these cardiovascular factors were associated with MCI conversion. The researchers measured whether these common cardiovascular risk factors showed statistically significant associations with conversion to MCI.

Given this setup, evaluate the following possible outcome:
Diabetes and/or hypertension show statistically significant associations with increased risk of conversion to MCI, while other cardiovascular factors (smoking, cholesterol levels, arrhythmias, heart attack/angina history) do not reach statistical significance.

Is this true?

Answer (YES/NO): NO